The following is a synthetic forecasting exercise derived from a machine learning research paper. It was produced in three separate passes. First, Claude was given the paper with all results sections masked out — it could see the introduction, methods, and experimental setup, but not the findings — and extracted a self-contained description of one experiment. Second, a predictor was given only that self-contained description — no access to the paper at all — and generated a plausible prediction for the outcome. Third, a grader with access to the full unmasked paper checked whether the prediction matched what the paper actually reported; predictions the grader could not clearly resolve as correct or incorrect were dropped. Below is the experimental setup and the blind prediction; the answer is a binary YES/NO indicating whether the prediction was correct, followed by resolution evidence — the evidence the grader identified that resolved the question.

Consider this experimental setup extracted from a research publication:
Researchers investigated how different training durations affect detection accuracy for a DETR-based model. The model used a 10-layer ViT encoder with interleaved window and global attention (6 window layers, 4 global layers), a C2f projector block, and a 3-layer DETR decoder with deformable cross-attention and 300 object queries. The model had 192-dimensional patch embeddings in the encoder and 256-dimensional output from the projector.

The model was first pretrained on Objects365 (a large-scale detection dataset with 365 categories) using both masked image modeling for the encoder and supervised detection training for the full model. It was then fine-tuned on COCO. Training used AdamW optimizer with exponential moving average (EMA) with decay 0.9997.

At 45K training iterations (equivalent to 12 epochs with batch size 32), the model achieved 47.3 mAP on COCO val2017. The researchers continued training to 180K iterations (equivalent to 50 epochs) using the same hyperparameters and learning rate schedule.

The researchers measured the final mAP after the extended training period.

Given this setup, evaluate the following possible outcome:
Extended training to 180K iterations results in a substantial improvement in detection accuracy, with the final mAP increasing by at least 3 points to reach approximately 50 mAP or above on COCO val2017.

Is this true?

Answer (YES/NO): NO